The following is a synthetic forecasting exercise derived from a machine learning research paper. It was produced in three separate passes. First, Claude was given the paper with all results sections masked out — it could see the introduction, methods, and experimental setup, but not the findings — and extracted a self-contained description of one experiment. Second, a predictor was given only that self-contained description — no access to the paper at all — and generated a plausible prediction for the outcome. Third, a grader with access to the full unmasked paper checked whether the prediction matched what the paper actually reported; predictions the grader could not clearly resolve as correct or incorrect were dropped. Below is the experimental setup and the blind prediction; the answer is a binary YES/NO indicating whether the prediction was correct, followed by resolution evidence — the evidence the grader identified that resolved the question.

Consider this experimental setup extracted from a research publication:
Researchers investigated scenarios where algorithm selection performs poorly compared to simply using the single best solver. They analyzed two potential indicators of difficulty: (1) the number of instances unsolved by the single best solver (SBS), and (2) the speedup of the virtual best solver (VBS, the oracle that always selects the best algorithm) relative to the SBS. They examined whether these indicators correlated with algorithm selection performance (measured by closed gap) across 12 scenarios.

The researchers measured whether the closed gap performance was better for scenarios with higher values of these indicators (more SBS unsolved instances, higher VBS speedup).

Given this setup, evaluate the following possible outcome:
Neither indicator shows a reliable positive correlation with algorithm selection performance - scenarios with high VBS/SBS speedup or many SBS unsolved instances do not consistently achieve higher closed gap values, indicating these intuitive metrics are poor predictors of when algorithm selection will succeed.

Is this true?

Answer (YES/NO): NO